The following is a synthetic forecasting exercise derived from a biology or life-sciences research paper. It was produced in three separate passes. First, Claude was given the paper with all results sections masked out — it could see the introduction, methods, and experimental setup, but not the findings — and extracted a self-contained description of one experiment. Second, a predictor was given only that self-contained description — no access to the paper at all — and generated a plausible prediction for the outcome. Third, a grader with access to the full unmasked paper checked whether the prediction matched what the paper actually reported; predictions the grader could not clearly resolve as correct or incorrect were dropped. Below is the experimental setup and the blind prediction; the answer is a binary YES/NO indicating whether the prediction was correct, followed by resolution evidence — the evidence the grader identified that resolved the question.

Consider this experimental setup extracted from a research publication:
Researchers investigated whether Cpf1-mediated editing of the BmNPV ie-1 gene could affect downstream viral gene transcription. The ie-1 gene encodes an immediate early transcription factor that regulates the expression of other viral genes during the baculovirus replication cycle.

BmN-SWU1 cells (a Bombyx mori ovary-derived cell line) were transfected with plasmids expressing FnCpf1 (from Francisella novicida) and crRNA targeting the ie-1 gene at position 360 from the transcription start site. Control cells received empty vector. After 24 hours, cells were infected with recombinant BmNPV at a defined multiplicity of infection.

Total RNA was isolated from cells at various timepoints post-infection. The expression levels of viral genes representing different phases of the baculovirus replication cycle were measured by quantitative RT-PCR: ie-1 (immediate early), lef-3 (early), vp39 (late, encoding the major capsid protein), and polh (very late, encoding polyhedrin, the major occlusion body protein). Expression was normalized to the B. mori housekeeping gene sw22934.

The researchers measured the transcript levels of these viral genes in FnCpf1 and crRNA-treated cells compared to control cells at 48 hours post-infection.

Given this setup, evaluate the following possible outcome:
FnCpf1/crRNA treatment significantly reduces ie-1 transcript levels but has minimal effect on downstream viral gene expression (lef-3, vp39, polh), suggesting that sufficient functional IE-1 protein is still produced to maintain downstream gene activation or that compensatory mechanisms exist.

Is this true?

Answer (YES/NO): NO